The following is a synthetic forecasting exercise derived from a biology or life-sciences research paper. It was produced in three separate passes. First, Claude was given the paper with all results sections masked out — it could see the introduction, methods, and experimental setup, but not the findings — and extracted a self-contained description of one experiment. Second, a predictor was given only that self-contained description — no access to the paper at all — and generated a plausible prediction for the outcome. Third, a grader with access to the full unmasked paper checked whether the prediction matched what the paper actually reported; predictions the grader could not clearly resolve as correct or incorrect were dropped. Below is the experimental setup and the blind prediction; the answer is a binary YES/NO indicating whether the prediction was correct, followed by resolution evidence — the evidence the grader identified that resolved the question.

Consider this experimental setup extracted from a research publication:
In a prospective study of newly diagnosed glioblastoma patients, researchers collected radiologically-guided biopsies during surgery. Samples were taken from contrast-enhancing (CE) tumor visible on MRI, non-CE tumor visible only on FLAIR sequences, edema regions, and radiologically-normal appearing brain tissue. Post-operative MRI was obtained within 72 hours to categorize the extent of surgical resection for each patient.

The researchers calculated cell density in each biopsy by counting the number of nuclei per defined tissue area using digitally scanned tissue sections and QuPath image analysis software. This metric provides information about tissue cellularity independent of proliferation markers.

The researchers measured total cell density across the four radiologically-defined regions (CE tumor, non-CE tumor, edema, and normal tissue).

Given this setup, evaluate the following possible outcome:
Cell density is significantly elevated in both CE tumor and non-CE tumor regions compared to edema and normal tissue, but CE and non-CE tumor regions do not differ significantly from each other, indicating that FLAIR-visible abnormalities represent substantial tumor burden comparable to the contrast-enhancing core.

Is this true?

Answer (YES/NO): YES